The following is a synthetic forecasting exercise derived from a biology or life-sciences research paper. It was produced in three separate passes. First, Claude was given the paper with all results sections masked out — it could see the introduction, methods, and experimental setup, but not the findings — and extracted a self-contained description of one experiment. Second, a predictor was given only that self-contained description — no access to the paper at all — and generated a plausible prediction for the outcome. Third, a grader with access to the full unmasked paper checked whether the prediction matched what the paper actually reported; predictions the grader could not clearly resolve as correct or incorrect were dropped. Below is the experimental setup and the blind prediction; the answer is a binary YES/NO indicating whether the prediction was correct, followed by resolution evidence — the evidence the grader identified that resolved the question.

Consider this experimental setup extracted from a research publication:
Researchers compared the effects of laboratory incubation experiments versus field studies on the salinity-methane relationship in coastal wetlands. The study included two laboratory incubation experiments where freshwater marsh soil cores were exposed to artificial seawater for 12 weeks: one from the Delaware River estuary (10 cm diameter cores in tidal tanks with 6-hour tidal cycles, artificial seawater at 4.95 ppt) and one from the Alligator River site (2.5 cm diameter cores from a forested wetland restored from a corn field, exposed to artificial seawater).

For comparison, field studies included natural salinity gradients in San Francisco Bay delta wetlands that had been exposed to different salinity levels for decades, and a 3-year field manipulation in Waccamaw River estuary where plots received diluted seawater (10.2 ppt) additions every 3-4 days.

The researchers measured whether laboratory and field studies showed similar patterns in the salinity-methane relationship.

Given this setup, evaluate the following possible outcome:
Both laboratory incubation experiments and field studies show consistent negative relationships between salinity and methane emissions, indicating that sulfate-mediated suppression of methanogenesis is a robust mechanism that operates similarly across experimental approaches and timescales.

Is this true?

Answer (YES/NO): NO